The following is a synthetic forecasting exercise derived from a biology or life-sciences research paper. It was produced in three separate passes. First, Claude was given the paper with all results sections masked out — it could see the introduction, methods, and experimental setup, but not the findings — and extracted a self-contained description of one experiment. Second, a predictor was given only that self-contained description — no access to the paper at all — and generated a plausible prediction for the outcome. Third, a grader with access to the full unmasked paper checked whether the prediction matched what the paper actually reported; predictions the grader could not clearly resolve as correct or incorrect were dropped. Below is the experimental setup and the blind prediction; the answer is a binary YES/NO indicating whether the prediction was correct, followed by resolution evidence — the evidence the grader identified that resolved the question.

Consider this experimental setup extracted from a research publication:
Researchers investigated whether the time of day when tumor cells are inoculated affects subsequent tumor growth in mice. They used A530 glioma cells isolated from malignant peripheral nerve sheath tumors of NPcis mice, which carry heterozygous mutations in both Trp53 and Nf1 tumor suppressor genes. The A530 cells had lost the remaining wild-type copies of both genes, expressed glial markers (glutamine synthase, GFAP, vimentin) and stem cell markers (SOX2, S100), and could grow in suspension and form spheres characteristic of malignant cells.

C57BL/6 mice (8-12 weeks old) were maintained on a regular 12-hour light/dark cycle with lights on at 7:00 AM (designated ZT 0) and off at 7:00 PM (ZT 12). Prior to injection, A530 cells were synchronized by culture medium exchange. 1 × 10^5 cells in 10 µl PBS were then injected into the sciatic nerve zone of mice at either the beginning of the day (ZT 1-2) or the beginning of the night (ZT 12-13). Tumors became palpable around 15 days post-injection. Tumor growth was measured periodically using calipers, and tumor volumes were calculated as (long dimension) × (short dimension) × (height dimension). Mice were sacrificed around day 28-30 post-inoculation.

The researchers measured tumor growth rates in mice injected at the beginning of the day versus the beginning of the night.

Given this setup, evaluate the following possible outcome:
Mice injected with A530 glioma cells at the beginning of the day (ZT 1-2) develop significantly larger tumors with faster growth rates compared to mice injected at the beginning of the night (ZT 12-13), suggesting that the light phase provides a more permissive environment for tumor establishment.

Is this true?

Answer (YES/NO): NO